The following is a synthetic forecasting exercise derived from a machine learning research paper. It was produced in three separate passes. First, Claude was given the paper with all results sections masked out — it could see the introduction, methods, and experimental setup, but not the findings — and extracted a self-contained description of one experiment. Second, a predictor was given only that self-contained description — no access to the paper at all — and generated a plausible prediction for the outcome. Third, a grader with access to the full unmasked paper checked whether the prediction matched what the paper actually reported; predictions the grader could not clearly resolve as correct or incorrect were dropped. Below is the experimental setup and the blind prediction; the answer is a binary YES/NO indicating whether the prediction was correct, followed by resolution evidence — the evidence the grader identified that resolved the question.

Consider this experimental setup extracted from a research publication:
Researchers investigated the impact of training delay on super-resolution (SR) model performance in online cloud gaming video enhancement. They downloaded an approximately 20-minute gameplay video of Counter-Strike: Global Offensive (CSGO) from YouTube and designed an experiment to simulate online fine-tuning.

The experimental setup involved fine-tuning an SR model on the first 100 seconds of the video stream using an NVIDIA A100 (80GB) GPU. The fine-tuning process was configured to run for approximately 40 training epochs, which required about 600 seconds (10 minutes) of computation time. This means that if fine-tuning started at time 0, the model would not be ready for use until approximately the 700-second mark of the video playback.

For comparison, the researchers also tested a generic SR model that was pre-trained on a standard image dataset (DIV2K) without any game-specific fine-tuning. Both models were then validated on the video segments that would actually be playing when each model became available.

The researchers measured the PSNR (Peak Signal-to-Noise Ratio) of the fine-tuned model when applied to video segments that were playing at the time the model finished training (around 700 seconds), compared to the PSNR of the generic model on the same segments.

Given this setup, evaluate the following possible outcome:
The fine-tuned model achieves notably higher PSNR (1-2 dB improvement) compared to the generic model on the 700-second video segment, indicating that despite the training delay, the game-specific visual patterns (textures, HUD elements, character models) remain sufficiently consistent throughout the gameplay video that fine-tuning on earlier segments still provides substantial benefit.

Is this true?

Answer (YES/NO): NO